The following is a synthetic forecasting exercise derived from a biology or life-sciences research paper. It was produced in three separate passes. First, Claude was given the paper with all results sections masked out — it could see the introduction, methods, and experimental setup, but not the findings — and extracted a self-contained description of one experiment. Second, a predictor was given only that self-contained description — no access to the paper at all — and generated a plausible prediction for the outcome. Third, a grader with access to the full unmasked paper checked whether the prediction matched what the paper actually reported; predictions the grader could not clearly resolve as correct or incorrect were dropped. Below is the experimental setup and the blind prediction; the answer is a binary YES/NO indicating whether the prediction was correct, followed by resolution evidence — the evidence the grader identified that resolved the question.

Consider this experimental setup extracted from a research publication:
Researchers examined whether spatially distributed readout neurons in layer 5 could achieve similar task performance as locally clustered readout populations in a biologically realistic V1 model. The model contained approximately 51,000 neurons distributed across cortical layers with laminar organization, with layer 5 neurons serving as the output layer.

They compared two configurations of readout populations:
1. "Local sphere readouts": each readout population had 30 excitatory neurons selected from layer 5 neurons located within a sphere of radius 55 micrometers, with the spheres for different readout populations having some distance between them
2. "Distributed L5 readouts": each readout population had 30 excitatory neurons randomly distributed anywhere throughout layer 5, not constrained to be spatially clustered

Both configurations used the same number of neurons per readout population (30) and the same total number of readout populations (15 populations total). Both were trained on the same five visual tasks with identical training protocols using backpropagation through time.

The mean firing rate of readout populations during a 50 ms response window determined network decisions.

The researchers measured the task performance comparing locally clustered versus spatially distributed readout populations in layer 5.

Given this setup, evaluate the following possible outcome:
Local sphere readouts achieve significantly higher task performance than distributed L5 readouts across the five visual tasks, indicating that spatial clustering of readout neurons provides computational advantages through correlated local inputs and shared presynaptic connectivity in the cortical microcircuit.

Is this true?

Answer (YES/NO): NO